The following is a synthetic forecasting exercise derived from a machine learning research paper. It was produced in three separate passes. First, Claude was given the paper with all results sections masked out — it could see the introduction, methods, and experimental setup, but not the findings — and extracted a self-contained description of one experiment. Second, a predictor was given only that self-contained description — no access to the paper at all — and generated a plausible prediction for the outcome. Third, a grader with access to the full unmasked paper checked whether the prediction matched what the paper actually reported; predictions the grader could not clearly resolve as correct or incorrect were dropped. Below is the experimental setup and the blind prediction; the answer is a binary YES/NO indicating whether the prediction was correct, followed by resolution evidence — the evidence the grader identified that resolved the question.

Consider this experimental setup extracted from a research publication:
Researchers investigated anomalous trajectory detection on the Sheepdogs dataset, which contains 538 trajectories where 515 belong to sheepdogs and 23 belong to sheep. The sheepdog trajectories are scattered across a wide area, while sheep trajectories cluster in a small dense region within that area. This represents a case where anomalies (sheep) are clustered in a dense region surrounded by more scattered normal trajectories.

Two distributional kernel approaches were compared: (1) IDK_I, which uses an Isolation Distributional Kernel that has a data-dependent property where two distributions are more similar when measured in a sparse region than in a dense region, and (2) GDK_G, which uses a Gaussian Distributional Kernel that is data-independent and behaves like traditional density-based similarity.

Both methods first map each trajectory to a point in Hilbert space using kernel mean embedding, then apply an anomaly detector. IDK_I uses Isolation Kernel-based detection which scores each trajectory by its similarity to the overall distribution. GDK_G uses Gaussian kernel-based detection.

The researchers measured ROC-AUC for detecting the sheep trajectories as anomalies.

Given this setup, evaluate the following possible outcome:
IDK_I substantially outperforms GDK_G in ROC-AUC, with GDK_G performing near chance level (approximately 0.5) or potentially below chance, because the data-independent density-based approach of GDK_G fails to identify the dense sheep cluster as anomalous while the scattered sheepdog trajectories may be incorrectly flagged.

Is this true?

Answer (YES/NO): NO